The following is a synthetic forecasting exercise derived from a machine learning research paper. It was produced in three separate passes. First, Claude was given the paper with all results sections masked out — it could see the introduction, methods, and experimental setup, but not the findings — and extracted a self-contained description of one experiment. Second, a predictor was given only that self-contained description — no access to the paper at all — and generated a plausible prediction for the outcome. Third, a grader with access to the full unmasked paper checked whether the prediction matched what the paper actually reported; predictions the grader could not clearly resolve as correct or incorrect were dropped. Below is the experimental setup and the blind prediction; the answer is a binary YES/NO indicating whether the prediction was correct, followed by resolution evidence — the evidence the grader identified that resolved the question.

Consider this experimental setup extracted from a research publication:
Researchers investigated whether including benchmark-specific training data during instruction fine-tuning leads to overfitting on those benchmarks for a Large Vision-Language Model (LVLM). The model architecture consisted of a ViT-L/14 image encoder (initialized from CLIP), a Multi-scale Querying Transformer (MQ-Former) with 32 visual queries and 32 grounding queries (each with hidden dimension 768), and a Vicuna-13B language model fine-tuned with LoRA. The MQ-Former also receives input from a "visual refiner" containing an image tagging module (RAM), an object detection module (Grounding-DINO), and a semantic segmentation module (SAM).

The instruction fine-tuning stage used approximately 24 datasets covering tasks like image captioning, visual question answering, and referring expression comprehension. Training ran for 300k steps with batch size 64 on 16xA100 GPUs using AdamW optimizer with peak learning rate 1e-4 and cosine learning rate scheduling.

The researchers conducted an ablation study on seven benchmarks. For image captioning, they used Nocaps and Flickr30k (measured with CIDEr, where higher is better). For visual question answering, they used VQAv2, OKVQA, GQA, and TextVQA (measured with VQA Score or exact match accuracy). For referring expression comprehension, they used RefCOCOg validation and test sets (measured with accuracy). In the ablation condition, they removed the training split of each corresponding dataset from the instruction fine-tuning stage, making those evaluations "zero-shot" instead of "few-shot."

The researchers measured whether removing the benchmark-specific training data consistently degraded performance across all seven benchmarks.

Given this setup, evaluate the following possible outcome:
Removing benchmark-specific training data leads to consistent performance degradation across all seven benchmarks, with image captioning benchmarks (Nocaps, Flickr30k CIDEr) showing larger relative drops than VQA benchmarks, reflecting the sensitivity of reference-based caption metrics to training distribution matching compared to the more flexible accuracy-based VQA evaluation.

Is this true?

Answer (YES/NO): NO